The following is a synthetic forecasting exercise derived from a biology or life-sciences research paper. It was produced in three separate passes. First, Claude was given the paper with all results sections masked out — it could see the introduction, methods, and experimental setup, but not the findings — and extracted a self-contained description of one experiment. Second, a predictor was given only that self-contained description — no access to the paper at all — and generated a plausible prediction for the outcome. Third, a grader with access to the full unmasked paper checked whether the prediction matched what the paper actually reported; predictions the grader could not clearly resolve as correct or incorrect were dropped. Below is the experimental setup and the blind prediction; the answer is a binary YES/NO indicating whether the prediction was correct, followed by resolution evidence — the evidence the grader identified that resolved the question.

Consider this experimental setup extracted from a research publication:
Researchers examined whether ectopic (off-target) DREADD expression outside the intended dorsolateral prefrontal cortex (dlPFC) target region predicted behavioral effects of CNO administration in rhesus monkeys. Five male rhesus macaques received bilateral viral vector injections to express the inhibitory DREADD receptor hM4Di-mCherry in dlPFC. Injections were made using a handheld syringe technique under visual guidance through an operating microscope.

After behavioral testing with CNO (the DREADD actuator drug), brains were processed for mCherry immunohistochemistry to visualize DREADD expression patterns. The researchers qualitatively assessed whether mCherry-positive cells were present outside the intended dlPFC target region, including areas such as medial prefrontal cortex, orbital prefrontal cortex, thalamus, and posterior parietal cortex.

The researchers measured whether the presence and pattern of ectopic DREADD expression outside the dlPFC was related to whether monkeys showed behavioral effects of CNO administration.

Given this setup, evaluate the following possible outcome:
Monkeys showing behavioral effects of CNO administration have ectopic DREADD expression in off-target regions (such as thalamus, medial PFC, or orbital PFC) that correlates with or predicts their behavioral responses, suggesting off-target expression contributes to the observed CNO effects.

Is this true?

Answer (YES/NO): NO